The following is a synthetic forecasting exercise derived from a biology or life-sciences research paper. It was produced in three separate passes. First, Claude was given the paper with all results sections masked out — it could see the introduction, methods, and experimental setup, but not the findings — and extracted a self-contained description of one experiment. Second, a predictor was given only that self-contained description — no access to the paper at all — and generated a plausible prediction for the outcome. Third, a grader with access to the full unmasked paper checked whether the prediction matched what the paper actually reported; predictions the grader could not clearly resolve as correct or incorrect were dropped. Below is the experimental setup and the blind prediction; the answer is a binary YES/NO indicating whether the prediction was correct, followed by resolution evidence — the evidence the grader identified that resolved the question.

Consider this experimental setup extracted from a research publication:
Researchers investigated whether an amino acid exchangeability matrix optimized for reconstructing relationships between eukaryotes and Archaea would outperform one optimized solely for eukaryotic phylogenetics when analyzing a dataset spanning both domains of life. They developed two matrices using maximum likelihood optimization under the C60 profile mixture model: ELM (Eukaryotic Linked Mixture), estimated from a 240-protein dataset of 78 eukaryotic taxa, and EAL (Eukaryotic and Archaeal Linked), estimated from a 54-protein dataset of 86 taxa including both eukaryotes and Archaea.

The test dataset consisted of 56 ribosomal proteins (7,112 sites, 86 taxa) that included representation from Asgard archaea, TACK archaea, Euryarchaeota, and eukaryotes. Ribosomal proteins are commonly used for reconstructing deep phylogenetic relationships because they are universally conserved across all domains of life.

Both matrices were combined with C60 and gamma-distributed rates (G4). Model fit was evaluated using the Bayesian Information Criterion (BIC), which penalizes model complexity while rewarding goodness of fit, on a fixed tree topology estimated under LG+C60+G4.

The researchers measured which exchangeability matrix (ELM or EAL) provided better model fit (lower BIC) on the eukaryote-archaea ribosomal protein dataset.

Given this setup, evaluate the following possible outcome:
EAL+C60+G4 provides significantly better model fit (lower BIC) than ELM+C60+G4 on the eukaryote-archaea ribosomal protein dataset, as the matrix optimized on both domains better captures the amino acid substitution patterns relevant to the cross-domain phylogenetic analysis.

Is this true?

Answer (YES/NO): YES